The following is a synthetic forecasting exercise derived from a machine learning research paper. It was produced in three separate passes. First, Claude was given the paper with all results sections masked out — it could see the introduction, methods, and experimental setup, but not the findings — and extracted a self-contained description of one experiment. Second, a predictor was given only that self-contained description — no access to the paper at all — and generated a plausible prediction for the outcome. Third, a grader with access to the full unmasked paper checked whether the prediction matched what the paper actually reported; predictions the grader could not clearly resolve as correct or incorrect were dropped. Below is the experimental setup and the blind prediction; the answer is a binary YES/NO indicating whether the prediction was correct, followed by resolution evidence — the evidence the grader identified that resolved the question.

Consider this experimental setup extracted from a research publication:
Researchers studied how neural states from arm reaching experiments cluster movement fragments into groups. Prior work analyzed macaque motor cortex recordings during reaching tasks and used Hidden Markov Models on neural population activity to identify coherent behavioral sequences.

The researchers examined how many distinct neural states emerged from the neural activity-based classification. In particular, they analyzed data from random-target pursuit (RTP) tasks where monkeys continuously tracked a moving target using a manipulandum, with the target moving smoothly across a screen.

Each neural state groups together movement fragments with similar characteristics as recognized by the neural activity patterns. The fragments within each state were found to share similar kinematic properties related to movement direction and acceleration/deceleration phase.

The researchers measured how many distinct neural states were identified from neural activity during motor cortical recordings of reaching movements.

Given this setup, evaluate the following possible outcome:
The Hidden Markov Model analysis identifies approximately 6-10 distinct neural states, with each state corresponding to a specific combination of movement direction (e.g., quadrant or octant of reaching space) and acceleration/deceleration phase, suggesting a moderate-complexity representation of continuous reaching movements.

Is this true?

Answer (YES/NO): YES